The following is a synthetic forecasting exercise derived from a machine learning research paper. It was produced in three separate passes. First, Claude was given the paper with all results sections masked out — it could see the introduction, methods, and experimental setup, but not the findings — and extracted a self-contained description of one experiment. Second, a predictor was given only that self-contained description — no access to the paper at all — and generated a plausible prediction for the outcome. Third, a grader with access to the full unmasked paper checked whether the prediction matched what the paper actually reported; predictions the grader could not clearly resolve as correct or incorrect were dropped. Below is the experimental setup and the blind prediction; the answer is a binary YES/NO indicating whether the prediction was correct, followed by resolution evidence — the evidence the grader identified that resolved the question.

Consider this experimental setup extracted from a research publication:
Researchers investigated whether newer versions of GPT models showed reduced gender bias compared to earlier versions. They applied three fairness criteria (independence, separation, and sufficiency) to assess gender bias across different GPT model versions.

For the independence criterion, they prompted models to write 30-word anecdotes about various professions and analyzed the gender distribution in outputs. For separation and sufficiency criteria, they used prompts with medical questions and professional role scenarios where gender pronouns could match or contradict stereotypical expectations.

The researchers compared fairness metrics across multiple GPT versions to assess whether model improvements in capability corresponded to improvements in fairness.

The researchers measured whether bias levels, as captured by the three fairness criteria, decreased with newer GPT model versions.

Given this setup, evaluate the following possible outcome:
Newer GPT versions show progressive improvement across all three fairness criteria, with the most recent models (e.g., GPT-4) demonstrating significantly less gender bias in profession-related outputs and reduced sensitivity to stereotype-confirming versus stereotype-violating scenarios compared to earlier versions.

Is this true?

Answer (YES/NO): NO